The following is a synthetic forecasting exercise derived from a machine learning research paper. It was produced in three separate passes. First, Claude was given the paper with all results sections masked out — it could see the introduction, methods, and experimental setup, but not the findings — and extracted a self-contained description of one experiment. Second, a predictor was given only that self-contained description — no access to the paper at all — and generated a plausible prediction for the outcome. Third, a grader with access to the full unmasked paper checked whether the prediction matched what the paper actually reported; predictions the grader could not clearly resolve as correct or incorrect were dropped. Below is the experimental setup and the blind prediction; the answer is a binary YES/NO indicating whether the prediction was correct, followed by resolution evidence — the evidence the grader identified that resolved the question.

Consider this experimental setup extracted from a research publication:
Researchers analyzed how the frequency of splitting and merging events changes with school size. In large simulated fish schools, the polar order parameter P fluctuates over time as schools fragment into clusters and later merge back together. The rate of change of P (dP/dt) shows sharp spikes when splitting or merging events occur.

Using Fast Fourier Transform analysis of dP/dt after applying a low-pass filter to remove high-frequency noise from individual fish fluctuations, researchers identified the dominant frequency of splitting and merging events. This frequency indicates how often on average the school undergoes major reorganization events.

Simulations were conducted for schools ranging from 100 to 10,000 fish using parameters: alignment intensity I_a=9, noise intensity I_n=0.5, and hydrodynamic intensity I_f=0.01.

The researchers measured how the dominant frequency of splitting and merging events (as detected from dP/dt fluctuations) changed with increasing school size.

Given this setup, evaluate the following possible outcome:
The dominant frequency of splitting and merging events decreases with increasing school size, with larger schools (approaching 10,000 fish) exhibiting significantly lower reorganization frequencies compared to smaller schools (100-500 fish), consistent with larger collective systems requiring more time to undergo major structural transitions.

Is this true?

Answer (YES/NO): NO